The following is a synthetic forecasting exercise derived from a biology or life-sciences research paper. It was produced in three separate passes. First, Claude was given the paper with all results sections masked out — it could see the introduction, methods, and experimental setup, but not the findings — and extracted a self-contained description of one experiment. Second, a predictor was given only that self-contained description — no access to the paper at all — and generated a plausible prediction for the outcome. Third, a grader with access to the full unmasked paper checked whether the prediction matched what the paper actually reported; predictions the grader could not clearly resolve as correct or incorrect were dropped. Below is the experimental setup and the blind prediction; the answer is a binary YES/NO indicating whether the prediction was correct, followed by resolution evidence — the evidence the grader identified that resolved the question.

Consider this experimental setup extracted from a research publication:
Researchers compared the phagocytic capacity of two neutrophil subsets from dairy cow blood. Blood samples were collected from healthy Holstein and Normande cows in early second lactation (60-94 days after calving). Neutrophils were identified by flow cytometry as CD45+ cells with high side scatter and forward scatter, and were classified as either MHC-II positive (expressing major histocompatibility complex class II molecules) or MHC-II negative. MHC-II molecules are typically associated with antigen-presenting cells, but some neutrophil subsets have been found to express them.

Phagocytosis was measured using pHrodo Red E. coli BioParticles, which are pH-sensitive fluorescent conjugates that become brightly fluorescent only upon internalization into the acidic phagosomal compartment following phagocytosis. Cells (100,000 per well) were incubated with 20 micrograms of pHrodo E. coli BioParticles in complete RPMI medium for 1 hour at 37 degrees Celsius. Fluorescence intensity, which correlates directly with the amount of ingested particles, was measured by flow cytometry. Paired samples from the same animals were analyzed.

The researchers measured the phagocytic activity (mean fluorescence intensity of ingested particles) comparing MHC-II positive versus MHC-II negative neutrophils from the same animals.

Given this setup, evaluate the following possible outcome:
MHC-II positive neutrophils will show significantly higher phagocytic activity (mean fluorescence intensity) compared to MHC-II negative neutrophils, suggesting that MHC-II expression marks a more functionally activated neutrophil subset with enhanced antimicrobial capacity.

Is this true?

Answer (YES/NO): YES